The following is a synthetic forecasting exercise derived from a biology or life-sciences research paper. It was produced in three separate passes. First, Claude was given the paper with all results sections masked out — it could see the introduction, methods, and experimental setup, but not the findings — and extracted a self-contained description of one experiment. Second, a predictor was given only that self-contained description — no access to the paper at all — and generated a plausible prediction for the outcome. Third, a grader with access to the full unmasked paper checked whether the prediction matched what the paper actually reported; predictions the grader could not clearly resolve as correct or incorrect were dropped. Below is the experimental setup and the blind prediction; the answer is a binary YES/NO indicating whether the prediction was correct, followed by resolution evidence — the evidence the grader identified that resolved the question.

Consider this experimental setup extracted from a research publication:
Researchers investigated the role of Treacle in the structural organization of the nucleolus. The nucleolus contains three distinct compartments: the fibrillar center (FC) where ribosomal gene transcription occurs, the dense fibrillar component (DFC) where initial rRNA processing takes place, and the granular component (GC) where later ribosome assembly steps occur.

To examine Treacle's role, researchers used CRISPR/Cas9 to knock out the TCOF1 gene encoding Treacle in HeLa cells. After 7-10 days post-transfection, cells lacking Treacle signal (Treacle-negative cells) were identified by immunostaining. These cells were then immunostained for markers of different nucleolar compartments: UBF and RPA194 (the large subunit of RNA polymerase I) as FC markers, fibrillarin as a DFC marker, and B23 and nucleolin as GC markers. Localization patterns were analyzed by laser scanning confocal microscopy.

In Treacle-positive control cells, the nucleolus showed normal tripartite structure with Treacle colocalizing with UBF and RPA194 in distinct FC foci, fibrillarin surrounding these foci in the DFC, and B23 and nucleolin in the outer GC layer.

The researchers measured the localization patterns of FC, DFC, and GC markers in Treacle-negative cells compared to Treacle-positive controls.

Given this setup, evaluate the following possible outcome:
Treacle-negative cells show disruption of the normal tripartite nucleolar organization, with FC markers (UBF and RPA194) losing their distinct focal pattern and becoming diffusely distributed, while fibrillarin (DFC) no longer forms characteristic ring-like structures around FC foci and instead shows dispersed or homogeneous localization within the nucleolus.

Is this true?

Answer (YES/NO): YES